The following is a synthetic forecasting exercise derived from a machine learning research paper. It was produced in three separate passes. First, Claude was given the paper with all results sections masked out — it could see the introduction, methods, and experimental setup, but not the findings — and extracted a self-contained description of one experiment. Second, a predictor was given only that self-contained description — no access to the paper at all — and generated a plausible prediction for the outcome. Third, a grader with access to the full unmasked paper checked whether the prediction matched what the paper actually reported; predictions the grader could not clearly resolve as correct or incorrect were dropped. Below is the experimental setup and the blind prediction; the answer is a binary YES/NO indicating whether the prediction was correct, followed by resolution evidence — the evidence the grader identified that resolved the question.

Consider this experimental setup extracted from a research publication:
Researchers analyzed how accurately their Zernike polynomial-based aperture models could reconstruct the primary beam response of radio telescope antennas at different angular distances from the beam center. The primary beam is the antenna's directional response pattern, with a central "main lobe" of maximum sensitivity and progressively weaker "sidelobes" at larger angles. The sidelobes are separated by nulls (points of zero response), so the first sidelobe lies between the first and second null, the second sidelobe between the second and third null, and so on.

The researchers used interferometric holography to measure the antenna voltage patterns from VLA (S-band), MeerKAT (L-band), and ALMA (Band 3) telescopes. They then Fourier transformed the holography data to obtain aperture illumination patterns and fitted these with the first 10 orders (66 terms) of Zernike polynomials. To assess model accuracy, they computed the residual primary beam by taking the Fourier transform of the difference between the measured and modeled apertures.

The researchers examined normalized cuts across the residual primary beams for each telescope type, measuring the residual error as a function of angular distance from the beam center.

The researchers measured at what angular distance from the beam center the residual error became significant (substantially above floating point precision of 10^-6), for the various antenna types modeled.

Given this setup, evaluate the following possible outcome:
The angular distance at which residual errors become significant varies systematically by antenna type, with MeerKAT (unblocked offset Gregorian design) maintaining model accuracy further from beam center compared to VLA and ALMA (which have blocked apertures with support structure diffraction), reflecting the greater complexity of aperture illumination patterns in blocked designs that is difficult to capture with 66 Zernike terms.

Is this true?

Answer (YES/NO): NO